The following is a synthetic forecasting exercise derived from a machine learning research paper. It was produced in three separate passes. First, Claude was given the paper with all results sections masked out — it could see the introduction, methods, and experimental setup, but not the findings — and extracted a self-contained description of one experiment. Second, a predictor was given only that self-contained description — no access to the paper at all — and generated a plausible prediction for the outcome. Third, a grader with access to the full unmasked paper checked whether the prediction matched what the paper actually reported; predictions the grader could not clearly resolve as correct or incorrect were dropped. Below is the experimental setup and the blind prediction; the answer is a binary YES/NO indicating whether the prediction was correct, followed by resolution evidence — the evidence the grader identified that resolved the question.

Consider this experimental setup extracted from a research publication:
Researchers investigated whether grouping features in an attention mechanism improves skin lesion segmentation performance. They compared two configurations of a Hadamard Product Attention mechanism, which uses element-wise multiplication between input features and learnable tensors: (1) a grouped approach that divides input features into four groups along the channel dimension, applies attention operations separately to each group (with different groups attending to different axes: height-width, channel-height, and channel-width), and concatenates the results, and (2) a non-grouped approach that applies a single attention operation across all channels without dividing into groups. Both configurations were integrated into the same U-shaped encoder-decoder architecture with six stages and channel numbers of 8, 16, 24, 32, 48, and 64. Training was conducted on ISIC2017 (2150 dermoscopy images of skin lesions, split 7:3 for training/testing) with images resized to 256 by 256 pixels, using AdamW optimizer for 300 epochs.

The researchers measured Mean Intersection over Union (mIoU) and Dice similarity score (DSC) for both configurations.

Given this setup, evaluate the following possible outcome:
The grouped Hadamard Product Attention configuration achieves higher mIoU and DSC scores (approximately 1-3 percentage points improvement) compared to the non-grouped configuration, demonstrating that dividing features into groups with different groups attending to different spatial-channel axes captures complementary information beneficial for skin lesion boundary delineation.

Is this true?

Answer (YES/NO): NO